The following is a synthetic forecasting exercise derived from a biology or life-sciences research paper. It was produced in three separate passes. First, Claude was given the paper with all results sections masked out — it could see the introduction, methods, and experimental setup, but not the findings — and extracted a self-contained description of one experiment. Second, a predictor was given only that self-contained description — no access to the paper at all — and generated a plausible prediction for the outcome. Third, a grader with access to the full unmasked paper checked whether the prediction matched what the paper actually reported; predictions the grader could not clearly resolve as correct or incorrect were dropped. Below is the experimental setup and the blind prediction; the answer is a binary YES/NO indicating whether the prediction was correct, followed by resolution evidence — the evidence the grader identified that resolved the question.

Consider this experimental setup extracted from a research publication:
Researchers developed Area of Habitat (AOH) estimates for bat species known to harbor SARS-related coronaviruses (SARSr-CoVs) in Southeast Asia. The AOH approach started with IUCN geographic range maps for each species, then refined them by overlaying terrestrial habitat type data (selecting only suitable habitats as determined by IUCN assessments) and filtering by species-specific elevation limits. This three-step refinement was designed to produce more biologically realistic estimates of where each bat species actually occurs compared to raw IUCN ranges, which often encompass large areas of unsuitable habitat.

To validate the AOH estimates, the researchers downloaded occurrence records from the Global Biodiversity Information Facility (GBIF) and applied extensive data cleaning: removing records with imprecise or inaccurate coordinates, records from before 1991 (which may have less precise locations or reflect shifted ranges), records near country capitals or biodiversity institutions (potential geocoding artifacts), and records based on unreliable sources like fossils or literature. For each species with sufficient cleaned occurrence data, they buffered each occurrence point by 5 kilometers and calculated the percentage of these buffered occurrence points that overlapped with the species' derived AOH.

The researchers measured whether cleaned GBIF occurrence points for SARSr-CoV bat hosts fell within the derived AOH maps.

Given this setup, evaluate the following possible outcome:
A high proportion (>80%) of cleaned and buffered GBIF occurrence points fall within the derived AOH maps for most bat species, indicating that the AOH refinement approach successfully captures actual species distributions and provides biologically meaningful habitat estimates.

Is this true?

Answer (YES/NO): NO